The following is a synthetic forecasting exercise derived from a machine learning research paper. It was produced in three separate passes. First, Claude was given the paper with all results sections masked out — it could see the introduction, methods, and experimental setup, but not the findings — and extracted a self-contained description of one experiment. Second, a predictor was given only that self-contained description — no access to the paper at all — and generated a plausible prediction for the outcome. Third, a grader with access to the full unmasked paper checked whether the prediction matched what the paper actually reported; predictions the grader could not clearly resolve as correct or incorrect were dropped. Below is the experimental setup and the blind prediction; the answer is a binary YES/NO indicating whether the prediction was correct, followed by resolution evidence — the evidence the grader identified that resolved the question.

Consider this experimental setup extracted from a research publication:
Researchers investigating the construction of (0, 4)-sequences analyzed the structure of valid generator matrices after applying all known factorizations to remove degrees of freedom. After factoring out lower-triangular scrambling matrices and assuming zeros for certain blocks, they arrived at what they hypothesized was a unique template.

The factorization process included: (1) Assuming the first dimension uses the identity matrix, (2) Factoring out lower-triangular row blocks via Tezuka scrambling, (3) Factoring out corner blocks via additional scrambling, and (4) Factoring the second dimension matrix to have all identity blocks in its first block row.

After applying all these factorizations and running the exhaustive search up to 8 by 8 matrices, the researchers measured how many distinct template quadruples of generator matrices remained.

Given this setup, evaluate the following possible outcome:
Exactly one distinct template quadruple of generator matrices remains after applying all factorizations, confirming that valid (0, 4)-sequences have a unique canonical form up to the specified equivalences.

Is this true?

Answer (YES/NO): YES